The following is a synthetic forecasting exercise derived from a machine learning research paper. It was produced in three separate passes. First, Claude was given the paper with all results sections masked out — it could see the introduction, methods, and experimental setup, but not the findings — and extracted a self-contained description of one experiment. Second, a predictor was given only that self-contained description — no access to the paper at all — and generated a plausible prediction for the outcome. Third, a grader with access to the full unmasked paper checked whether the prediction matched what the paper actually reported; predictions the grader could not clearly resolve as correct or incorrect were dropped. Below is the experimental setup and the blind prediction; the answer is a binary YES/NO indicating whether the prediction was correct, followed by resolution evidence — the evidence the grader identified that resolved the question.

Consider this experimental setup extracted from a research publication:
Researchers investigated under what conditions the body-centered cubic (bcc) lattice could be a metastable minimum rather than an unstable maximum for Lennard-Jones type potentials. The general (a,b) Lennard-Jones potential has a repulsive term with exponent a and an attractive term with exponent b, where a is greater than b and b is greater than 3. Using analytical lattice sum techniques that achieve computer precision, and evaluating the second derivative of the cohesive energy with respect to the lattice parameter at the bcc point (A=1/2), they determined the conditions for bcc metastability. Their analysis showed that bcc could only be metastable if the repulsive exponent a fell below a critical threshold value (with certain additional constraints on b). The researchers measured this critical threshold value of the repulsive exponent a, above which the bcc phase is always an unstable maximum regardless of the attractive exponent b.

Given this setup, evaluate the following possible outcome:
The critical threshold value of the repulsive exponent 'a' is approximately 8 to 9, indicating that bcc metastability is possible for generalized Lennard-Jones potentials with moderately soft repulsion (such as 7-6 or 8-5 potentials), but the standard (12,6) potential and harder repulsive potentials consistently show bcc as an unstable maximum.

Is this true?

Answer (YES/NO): NO